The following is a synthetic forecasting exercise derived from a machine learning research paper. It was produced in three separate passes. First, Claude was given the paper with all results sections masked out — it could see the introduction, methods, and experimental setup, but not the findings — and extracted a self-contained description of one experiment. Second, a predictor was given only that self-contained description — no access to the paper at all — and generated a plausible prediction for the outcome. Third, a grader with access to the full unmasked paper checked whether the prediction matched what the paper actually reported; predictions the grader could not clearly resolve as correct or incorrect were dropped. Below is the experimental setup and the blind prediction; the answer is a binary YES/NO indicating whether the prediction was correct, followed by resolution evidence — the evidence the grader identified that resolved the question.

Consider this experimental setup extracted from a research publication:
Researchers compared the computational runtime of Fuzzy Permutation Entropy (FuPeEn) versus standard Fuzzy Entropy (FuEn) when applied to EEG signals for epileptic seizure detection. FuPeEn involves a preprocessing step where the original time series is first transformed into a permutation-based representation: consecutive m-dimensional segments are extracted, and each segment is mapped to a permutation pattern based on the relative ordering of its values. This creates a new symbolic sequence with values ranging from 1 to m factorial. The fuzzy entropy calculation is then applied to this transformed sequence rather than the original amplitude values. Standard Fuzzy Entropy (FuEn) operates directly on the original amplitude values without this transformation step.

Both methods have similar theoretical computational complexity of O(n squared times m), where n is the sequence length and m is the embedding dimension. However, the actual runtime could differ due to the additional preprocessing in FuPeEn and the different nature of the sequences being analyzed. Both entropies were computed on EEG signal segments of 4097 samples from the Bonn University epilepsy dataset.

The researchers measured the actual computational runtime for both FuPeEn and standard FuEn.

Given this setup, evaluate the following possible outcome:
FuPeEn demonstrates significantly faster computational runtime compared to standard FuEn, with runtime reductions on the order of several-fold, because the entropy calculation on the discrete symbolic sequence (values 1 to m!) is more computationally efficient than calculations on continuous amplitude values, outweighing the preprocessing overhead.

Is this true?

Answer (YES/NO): NO